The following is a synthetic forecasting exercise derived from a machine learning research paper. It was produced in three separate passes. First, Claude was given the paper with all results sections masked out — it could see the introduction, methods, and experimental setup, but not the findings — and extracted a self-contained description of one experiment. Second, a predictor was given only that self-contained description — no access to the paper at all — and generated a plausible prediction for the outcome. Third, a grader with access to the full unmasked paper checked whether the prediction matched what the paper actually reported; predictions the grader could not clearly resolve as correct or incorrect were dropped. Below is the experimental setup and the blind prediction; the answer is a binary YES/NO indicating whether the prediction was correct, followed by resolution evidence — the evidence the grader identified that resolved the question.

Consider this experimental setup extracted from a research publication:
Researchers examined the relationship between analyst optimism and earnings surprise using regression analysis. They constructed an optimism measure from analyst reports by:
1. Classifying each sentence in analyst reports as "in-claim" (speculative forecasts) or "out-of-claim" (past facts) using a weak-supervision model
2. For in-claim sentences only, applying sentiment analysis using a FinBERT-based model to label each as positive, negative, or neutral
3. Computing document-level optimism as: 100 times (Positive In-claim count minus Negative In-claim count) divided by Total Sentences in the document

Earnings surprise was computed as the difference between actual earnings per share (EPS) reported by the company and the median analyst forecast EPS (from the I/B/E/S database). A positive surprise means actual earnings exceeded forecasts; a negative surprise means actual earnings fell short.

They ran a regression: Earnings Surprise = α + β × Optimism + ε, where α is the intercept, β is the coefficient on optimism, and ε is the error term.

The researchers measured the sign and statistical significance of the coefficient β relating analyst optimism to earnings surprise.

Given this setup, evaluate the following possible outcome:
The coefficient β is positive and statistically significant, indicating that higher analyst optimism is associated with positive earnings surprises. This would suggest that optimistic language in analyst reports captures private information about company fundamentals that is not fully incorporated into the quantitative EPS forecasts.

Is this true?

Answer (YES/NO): NO